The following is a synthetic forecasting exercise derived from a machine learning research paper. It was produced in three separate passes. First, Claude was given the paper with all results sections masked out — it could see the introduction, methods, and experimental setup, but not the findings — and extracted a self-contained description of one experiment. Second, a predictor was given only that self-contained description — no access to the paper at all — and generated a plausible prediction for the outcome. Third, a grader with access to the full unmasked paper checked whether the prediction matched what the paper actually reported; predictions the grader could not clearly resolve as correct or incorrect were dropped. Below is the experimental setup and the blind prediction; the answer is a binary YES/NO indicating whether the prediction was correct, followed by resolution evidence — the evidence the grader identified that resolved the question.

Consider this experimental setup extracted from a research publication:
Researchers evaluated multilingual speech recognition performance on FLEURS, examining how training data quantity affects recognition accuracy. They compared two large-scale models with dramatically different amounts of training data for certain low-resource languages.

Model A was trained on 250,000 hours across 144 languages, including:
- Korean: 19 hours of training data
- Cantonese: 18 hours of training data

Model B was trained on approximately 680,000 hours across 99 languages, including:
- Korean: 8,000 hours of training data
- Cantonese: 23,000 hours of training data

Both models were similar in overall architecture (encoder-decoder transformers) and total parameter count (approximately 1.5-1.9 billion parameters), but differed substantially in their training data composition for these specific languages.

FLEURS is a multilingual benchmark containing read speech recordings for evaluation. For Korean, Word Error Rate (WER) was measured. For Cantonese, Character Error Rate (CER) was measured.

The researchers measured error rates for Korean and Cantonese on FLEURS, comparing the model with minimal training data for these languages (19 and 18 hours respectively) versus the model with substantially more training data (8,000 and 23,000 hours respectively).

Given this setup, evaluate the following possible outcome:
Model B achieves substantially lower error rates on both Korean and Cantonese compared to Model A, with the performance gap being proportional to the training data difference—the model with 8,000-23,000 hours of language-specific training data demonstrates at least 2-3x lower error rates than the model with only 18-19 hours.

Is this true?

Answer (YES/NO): NO